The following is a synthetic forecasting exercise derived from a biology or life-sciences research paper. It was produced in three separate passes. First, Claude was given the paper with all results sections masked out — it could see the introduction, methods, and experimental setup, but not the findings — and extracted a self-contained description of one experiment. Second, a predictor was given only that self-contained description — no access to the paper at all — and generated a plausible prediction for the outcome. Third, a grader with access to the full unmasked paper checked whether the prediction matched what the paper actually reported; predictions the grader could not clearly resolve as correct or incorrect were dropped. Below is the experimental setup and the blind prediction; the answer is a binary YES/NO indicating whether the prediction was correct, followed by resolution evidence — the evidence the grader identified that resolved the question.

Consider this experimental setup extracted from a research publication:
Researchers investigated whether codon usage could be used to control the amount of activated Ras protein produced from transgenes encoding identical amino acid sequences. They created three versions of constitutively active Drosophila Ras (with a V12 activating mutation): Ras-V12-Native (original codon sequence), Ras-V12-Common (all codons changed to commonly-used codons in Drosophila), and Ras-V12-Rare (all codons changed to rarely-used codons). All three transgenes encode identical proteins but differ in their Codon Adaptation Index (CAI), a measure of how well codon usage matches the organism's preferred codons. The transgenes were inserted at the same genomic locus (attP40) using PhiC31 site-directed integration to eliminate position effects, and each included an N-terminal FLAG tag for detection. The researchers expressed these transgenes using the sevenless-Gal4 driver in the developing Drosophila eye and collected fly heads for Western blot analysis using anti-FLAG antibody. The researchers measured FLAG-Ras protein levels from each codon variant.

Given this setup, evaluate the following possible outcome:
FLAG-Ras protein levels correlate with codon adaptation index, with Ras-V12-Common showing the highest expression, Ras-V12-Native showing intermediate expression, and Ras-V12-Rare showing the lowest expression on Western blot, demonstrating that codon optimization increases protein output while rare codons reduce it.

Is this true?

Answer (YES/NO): NO